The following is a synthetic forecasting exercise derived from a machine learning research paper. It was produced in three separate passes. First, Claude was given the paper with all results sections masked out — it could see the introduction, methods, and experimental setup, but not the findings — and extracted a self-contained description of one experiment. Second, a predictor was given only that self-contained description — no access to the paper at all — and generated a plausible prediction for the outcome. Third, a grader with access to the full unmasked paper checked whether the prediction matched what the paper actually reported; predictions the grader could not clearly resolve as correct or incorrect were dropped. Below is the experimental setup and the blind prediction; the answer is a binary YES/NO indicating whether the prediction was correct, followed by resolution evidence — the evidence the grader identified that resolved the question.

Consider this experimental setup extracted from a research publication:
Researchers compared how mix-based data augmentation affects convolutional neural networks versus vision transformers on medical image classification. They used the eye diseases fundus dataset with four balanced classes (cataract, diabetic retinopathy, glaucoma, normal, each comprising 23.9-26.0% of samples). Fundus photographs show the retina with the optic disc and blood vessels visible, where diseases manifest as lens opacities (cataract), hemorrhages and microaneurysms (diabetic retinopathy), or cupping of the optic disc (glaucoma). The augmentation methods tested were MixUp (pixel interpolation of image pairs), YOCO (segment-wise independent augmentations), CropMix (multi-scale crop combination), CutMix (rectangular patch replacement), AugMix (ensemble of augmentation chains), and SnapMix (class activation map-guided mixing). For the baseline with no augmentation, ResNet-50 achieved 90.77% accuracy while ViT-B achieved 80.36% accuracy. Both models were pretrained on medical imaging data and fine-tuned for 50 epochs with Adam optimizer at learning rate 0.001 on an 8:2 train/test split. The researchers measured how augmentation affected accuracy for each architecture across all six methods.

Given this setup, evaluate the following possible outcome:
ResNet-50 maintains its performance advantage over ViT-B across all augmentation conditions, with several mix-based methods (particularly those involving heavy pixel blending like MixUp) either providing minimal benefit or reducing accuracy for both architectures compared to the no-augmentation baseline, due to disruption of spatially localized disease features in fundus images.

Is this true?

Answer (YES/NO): NO